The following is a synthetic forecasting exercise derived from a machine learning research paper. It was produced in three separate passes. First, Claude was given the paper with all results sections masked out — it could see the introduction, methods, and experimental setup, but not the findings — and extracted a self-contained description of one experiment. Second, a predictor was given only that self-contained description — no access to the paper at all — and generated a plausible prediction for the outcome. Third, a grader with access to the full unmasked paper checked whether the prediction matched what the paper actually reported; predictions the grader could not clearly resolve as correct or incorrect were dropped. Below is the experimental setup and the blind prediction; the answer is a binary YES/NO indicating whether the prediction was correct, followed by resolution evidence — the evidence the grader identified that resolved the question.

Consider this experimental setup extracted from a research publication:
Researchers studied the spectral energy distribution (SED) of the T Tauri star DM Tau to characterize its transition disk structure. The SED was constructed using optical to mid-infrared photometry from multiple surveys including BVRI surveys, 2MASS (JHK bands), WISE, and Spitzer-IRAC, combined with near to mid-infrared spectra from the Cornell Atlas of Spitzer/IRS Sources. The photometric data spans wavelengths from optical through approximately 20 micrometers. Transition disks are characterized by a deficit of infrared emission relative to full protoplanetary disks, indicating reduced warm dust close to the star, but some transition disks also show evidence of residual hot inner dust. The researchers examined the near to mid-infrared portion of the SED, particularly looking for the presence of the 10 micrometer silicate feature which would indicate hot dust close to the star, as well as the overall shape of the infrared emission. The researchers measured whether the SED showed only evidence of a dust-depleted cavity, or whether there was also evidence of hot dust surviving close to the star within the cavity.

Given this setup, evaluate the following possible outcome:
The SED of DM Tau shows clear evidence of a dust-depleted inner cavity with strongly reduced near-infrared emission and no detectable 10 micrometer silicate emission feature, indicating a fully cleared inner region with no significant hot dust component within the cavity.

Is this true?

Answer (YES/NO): NO